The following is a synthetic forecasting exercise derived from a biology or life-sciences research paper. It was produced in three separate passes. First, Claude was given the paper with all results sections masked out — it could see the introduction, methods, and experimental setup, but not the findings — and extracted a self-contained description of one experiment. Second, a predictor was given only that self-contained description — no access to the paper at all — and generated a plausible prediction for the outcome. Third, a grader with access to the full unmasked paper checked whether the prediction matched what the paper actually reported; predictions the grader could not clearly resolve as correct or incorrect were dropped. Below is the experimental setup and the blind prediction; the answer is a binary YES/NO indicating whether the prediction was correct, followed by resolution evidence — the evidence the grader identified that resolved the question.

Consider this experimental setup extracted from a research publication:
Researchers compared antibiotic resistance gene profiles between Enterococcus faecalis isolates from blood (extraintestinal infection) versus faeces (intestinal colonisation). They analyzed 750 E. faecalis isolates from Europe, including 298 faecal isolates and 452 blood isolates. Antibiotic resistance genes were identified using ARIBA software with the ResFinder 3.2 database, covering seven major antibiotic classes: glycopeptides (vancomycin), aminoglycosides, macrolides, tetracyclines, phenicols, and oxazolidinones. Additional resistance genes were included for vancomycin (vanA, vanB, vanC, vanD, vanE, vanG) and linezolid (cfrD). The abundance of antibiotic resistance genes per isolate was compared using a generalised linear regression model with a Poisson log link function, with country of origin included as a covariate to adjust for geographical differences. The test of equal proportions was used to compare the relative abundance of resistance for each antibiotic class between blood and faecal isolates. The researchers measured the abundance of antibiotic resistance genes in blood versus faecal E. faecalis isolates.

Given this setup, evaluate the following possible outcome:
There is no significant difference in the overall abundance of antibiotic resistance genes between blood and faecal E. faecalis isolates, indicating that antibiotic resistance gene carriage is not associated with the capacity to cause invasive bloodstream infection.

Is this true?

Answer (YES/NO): NO